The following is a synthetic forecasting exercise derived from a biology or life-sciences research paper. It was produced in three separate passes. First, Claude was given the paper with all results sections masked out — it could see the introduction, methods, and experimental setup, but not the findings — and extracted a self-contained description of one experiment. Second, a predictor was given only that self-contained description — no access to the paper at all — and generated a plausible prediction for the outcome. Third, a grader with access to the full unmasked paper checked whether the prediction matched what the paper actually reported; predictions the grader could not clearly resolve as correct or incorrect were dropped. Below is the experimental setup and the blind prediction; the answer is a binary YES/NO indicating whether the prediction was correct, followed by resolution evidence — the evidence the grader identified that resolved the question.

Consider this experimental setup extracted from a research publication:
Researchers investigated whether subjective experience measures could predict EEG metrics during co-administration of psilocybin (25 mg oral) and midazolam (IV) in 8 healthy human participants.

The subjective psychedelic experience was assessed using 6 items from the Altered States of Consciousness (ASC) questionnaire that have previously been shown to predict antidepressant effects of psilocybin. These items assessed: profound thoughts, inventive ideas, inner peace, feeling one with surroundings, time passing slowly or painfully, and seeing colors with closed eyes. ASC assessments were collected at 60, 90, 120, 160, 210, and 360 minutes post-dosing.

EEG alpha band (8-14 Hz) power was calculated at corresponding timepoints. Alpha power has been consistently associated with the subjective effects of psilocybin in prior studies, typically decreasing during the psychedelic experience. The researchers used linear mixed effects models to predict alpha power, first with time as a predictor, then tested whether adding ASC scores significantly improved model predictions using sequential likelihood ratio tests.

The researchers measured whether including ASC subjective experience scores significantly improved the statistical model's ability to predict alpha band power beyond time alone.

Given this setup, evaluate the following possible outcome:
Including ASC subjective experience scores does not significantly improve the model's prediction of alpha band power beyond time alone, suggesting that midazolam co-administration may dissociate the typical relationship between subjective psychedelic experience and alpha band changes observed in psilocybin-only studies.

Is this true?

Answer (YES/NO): YES